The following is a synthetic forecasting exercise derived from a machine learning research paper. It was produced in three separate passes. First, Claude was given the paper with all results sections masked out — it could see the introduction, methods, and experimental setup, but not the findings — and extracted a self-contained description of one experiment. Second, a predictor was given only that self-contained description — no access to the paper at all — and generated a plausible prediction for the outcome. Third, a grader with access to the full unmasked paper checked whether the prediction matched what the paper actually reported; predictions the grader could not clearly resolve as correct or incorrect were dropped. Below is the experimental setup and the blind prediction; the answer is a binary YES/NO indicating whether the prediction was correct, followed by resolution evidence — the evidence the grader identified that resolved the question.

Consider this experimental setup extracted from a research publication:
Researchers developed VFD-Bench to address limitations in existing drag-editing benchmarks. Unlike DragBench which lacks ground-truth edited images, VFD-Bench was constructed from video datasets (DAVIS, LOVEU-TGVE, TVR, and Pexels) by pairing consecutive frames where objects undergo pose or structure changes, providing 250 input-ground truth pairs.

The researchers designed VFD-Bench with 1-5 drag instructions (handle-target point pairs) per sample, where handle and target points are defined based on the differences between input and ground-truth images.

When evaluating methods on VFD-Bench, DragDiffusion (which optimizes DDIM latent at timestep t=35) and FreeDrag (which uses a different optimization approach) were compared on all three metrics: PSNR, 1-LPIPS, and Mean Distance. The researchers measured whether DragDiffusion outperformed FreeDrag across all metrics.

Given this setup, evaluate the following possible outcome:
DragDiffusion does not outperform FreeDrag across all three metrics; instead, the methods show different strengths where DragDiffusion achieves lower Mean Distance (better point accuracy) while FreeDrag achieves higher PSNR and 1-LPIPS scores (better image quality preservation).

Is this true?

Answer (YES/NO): NO